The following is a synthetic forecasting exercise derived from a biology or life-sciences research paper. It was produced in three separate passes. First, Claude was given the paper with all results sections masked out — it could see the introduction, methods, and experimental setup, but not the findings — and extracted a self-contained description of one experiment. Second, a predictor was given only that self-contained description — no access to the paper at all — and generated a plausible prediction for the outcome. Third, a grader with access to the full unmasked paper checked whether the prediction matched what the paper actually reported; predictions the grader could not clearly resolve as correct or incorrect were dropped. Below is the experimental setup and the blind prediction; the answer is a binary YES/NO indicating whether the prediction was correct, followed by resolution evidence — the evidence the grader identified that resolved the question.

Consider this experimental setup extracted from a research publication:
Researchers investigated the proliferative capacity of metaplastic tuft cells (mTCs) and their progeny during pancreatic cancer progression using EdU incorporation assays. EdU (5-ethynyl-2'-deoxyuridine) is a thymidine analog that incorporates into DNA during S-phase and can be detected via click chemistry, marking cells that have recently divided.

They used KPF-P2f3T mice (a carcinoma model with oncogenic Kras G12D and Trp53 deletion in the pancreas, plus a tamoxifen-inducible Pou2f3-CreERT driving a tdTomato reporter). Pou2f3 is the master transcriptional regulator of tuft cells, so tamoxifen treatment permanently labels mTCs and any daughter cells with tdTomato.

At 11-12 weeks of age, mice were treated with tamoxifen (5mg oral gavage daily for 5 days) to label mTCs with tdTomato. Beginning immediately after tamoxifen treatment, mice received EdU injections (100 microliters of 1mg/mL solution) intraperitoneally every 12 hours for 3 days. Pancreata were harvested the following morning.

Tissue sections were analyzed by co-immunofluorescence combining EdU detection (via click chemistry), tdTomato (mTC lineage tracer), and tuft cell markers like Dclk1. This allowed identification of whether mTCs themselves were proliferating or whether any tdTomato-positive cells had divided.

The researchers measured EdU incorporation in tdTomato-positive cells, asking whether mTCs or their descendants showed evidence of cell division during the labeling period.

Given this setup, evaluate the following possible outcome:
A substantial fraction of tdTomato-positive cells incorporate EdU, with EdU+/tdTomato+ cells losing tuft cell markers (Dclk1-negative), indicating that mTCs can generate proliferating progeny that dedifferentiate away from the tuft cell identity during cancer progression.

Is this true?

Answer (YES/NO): NO